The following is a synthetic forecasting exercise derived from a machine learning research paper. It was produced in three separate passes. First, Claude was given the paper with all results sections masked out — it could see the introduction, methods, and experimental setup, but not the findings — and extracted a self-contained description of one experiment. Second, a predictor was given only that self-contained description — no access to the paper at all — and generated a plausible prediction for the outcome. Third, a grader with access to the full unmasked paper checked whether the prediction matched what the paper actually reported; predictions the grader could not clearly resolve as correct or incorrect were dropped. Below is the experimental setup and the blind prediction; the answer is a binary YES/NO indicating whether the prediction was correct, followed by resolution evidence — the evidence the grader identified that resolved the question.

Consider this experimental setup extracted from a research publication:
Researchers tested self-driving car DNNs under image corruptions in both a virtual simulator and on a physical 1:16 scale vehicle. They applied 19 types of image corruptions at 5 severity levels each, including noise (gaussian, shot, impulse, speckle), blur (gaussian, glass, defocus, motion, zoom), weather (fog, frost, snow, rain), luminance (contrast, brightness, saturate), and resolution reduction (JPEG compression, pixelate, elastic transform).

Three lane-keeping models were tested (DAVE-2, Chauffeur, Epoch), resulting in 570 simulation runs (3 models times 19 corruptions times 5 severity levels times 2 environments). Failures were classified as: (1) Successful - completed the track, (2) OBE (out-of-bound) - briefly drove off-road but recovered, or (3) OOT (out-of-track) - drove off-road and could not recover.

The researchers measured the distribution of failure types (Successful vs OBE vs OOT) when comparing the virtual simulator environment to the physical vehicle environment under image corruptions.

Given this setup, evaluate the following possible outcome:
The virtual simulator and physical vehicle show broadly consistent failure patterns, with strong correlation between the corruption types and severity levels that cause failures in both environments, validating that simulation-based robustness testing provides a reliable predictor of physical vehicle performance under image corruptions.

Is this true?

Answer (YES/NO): NO